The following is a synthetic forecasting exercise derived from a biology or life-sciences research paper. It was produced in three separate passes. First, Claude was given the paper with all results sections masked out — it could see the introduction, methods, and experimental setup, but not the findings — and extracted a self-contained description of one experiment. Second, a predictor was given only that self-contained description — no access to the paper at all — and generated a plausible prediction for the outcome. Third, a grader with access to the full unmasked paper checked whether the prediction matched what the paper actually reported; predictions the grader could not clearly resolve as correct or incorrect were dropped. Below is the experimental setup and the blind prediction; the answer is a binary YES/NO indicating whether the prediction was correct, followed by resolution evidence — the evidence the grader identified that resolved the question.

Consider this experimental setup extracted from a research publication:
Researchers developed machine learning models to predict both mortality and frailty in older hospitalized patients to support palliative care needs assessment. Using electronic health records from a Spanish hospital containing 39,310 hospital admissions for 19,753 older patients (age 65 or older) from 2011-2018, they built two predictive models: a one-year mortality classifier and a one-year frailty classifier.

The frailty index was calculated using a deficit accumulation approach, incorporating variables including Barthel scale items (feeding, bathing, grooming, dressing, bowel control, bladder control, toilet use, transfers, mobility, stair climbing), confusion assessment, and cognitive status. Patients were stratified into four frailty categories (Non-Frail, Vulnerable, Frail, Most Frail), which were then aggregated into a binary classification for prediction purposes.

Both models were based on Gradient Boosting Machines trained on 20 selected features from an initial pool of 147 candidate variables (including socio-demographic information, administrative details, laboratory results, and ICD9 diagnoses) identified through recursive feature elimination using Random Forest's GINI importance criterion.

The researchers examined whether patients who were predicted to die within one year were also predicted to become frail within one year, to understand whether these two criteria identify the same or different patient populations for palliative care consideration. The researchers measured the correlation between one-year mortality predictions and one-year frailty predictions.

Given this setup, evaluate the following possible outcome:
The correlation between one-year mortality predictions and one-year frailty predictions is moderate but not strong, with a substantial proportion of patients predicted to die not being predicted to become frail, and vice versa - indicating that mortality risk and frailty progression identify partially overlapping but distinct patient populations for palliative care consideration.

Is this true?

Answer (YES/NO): NO